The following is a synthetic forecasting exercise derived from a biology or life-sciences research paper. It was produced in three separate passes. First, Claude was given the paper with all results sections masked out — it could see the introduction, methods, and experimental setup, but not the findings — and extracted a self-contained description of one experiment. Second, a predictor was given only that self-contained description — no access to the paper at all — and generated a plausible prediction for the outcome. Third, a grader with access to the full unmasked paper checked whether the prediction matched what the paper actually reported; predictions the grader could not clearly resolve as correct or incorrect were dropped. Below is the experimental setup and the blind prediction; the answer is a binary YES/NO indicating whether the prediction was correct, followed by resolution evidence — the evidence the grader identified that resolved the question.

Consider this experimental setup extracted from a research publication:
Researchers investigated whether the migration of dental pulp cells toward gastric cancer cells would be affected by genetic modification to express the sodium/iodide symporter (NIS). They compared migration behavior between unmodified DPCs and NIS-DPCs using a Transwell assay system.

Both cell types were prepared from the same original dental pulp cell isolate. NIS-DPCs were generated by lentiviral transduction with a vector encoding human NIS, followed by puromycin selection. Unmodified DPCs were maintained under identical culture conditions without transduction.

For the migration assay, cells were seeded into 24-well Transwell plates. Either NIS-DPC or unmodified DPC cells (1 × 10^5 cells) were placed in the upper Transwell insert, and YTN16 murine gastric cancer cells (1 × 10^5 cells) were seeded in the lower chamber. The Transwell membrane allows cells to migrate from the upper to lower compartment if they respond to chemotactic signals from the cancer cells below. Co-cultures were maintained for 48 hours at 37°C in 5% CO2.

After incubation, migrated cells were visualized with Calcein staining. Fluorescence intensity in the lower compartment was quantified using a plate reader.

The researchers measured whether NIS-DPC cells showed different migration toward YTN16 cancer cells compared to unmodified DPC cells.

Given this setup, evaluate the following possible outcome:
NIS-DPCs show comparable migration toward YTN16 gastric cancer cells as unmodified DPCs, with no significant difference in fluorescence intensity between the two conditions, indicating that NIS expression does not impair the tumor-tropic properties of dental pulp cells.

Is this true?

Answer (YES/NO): YES